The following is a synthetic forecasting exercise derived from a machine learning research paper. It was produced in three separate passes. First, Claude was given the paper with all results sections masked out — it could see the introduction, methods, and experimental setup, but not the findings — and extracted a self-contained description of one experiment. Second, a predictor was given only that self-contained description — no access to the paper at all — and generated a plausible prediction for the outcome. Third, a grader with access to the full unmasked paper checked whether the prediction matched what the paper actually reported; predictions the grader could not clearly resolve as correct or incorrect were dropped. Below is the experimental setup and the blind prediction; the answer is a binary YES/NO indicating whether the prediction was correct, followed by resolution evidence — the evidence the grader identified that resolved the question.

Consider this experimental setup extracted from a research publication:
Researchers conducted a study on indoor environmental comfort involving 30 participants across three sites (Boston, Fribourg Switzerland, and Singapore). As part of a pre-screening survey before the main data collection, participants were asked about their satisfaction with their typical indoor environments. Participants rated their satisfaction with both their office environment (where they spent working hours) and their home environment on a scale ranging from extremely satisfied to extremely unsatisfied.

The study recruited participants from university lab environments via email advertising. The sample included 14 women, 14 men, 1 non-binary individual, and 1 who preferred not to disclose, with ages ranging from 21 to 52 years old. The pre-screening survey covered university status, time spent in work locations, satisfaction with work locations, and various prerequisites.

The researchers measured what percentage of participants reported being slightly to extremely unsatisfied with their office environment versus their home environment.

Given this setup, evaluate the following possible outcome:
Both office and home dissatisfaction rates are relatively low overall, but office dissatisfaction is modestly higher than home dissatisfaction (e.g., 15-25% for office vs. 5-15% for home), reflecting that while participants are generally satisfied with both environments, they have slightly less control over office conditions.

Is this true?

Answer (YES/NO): NO